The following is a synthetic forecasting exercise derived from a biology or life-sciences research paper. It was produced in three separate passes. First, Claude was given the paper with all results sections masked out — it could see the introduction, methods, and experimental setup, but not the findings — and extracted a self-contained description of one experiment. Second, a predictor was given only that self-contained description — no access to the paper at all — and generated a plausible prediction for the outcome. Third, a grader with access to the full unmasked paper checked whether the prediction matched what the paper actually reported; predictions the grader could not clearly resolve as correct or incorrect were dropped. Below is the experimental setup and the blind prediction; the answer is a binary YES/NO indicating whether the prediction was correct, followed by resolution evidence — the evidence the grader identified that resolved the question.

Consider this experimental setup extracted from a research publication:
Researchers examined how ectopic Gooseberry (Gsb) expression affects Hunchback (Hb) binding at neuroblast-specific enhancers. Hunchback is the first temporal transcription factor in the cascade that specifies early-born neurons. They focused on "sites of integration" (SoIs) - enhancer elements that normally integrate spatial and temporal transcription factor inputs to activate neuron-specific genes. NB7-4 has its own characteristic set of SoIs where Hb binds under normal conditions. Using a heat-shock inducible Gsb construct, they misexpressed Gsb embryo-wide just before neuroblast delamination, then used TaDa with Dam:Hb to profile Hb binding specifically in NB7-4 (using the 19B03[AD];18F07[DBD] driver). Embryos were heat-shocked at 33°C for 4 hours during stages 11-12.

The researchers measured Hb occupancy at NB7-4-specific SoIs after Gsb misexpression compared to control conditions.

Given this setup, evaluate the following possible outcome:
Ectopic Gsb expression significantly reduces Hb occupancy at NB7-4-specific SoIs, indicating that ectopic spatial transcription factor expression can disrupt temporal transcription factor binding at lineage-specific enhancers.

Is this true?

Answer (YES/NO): YES